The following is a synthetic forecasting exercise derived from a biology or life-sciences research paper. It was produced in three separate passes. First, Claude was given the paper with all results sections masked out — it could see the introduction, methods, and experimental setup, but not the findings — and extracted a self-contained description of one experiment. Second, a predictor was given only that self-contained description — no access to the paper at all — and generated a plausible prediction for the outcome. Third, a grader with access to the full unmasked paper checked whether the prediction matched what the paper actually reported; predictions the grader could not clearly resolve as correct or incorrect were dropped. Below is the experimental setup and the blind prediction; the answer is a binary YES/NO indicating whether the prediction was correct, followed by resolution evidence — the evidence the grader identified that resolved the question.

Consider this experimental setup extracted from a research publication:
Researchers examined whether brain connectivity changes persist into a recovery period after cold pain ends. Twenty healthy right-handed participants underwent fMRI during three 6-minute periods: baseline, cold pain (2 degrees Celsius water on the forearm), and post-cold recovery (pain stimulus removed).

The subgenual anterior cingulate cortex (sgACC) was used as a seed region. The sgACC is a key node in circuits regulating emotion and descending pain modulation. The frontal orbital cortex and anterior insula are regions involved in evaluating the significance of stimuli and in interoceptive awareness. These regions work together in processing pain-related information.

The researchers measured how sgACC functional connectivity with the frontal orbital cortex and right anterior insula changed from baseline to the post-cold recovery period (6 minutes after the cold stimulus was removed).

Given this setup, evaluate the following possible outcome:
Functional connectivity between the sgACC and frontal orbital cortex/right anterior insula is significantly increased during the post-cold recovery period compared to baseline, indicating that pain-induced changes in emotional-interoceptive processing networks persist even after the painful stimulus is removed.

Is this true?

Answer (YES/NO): NO